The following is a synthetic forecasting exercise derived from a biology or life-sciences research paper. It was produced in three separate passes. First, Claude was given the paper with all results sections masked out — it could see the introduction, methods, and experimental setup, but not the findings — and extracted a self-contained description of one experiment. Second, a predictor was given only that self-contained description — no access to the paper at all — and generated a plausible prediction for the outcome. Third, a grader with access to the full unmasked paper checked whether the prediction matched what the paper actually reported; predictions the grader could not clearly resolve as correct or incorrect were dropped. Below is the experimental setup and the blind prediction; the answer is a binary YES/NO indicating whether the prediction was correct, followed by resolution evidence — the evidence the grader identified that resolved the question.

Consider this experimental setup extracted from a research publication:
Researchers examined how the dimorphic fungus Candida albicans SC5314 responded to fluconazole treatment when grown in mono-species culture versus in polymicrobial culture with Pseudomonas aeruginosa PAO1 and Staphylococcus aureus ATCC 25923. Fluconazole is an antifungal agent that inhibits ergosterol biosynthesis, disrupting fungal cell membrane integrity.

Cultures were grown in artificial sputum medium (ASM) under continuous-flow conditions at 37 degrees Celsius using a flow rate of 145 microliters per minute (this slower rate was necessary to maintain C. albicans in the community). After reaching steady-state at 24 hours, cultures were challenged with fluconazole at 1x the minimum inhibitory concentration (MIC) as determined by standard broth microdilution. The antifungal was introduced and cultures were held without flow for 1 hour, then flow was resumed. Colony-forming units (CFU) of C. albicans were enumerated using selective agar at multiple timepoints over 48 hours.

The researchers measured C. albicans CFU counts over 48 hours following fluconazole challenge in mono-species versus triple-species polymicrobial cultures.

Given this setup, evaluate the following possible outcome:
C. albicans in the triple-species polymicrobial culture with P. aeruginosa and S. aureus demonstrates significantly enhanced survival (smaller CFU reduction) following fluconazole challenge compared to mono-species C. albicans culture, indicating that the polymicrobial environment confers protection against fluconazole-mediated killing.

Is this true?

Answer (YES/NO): YES